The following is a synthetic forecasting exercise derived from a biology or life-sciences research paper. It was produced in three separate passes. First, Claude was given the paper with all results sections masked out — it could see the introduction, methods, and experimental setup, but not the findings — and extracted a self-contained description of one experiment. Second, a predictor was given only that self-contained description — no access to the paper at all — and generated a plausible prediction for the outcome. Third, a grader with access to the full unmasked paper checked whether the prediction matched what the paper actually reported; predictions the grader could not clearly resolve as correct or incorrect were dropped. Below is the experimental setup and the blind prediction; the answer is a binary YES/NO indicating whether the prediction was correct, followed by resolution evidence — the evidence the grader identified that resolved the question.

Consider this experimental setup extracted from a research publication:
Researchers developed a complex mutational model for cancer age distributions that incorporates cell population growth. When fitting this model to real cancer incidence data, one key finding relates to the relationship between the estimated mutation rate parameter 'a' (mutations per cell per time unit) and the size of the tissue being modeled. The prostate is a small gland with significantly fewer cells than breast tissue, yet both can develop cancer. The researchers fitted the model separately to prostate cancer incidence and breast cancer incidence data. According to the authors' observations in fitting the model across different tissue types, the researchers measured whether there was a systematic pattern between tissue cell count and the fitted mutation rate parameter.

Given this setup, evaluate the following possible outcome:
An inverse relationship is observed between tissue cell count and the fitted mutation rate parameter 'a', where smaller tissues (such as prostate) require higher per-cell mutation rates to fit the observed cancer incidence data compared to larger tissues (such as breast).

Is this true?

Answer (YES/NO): YES